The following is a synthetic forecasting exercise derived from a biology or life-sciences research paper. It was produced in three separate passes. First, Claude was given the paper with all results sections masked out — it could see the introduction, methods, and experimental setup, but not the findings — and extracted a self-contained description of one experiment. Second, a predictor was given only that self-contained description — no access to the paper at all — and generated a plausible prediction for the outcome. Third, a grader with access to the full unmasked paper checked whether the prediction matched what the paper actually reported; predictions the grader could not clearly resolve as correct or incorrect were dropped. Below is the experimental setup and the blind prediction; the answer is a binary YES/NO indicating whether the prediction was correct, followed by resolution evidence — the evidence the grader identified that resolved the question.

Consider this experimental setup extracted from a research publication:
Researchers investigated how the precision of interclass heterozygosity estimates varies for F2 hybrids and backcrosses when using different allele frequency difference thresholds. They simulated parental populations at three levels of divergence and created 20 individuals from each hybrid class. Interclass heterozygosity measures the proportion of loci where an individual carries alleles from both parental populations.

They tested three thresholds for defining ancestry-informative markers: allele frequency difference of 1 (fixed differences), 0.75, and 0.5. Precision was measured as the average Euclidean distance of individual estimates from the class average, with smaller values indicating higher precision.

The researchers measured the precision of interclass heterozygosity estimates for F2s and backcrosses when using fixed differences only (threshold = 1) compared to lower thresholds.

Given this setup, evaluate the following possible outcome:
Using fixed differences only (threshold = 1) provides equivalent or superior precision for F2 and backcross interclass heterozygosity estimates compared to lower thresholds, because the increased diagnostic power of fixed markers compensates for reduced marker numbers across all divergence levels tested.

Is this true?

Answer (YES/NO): NO